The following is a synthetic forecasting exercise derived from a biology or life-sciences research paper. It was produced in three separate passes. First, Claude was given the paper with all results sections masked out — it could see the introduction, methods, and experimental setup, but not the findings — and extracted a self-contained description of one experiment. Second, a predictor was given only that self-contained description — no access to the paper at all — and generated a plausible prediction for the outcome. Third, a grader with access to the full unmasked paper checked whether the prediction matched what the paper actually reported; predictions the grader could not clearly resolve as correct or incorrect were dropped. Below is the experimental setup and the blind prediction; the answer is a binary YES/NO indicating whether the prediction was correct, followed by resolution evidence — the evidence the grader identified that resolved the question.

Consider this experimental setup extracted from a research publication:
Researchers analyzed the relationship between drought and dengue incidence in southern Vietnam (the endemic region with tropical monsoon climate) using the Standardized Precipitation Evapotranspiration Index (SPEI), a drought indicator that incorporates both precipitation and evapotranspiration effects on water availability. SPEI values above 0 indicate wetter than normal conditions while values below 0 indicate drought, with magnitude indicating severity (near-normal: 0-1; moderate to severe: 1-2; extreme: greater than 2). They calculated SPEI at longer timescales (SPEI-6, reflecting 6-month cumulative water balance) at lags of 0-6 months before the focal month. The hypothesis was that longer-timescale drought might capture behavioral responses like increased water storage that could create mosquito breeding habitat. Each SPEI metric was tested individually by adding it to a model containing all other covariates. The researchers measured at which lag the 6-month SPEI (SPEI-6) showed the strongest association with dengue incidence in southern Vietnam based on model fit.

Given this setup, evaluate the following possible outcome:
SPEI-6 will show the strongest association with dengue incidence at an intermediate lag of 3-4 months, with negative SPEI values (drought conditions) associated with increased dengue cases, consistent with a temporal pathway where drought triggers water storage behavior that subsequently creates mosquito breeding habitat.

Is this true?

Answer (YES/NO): NO